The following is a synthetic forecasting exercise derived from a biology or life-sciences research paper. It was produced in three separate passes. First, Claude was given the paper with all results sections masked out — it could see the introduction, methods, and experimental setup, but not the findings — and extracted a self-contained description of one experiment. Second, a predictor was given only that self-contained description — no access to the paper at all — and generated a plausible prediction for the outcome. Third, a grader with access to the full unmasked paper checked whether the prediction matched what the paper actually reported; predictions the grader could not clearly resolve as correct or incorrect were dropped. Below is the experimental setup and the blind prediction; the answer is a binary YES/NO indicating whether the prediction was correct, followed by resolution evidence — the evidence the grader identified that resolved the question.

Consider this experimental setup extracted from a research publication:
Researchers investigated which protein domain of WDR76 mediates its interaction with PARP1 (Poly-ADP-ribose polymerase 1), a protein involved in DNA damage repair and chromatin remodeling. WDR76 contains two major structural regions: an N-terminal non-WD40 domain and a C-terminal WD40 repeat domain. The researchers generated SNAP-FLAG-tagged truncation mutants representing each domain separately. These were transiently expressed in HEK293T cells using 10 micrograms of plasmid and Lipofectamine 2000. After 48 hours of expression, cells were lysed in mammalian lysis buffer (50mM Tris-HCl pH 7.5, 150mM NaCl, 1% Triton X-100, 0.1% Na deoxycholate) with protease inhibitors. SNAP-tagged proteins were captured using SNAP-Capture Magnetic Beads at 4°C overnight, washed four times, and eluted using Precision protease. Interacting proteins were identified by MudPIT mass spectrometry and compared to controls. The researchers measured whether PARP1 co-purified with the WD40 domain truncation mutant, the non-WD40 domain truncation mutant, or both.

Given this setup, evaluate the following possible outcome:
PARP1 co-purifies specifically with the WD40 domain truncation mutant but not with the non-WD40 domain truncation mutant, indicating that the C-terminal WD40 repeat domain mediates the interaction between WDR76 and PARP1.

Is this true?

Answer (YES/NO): NO